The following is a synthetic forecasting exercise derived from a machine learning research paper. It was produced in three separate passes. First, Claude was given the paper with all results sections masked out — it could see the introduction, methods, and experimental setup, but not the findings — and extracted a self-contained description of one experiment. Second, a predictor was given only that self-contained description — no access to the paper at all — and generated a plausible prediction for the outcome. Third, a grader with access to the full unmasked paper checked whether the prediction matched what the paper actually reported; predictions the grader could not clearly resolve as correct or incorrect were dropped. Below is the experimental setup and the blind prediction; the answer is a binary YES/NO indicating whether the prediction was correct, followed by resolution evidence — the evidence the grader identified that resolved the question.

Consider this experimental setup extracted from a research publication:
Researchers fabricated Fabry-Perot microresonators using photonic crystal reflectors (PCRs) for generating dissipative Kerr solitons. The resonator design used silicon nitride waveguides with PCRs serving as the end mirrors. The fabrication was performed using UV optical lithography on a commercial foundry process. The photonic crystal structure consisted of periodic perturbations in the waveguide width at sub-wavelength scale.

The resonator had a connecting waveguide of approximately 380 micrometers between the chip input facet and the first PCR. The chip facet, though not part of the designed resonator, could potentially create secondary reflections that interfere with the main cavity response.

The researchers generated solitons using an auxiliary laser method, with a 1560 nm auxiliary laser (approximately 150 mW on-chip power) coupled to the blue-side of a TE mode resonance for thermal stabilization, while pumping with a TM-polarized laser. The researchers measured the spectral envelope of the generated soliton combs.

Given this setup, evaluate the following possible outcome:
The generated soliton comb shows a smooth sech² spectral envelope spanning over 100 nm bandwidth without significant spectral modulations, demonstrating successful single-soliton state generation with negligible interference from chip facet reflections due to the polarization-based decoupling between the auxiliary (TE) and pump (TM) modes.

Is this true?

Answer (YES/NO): NO